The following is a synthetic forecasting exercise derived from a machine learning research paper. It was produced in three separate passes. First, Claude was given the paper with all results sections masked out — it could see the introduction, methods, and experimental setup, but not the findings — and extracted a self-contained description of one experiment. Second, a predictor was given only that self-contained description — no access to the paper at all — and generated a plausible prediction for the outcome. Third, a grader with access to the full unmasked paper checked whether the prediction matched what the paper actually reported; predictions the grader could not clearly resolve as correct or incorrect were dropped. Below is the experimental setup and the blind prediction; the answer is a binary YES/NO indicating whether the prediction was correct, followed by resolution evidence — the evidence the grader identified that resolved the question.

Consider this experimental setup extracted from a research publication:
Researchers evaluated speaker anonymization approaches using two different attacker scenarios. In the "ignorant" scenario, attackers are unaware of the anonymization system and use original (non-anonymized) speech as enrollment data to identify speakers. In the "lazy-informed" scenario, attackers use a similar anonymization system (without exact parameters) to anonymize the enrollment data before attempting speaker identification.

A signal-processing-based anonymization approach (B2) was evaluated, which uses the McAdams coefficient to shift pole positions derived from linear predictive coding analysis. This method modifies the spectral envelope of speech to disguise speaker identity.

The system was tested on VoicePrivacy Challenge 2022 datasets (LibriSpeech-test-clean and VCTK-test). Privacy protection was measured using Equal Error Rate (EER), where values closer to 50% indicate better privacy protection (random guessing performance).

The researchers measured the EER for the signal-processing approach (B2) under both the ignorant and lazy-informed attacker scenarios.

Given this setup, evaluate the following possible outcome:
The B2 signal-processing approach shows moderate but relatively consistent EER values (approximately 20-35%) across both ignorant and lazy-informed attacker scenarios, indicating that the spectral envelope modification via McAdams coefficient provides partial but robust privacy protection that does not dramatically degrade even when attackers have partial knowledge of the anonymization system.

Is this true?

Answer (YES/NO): NO